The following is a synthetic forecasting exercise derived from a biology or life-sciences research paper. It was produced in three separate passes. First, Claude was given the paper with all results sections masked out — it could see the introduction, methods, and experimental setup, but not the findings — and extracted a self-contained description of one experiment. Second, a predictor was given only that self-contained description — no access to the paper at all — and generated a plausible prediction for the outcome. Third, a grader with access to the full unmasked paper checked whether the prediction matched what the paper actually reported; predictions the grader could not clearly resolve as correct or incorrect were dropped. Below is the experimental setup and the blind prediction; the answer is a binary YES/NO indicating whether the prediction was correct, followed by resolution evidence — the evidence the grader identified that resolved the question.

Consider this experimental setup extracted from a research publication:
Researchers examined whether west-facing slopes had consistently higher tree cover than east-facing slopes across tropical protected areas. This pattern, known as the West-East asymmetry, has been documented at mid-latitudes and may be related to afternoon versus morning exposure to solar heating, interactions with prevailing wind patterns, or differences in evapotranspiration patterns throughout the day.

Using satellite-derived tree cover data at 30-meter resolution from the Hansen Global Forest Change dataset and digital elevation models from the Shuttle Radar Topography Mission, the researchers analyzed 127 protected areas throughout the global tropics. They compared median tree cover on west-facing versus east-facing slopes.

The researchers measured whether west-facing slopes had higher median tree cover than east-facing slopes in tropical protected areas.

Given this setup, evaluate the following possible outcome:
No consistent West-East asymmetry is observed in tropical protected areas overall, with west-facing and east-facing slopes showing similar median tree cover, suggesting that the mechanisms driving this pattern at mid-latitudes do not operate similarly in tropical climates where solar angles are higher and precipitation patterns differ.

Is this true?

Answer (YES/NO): NO